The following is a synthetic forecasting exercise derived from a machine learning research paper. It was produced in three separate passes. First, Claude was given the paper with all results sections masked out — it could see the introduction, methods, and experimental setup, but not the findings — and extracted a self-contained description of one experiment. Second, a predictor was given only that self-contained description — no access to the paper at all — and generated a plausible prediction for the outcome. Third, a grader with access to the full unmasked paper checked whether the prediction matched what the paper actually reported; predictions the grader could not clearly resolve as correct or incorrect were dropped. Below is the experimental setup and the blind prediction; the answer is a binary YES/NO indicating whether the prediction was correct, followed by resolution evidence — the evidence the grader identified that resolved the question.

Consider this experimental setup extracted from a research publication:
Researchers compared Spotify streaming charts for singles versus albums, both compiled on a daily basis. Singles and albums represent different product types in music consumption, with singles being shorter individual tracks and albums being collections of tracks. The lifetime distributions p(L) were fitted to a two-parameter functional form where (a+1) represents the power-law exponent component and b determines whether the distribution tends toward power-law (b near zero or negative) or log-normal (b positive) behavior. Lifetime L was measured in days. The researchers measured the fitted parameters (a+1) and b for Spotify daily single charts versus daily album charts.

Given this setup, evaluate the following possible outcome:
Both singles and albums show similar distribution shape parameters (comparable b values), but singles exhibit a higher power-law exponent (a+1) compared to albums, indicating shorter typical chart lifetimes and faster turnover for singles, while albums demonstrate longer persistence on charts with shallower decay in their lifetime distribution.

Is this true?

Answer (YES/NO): NO